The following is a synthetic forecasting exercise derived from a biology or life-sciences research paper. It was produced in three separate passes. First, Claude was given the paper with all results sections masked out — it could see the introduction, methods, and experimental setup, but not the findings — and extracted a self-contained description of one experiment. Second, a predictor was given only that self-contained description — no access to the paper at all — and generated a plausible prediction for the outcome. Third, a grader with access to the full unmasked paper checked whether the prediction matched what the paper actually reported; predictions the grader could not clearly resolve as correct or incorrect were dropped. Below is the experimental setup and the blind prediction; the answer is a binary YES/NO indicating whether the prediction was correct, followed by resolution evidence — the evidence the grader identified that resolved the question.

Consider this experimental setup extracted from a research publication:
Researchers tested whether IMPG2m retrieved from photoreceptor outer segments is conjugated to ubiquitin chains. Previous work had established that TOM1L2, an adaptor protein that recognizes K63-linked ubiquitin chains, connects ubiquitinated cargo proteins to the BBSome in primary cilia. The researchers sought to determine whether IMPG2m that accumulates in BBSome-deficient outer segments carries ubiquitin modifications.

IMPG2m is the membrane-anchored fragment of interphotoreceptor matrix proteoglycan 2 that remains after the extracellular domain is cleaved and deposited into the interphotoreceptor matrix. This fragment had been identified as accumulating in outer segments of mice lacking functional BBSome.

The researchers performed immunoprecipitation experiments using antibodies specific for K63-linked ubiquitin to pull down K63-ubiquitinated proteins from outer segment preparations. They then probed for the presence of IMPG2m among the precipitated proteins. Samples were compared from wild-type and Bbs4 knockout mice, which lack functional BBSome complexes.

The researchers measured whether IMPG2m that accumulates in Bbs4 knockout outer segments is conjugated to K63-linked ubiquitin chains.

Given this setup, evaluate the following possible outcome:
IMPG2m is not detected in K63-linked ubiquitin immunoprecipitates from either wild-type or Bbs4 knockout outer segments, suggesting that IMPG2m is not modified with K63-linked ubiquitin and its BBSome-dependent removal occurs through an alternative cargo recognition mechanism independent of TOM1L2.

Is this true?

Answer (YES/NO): NO